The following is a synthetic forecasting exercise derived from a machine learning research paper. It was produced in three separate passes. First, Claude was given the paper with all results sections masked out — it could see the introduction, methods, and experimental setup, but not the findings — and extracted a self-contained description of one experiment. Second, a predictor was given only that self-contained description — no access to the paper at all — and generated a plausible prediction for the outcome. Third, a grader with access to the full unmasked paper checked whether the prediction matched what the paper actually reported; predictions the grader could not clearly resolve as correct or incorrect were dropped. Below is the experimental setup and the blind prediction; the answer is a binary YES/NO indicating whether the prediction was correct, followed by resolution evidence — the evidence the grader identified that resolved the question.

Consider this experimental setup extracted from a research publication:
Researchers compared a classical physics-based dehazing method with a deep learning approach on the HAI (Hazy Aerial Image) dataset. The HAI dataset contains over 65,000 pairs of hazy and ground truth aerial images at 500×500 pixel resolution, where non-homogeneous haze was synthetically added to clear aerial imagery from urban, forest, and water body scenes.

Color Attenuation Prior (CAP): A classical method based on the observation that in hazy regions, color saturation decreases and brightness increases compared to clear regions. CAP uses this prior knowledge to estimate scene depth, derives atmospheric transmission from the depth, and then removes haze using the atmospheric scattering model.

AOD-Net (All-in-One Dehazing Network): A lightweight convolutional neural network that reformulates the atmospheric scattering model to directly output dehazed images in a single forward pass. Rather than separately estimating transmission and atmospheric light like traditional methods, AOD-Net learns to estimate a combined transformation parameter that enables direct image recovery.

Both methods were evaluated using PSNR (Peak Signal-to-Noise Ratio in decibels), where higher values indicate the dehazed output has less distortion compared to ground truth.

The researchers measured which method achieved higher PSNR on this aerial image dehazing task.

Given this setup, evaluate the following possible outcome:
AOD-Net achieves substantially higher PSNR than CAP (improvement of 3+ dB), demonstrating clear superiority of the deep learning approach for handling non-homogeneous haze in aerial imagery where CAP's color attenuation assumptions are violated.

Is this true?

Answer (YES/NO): NO